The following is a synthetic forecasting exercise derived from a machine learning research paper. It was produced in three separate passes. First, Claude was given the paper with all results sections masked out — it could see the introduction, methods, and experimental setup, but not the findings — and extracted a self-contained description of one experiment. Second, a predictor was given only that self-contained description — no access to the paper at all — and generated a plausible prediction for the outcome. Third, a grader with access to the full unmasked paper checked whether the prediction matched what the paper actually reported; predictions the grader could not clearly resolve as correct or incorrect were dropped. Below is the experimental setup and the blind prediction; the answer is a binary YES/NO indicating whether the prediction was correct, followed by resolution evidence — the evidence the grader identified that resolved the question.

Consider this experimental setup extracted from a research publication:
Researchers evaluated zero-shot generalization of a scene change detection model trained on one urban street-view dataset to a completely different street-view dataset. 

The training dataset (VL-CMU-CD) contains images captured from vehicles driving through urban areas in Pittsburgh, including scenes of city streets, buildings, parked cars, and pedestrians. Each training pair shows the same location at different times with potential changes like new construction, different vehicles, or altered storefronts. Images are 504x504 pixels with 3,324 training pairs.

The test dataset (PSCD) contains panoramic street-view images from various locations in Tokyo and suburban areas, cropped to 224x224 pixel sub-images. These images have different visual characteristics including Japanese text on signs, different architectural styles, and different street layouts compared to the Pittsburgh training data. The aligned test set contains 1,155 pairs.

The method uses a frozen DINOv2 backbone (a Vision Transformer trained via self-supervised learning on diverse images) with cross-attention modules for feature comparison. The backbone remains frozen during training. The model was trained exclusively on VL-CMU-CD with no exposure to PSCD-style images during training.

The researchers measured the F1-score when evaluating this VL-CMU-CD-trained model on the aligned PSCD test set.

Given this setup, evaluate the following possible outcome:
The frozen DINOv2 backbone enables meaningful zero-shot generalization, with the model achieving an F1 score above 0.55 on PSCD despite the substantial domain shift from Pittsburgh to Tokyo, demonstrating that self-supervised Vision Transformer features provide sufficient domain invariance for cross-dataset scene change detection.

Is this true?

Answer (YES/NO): NO